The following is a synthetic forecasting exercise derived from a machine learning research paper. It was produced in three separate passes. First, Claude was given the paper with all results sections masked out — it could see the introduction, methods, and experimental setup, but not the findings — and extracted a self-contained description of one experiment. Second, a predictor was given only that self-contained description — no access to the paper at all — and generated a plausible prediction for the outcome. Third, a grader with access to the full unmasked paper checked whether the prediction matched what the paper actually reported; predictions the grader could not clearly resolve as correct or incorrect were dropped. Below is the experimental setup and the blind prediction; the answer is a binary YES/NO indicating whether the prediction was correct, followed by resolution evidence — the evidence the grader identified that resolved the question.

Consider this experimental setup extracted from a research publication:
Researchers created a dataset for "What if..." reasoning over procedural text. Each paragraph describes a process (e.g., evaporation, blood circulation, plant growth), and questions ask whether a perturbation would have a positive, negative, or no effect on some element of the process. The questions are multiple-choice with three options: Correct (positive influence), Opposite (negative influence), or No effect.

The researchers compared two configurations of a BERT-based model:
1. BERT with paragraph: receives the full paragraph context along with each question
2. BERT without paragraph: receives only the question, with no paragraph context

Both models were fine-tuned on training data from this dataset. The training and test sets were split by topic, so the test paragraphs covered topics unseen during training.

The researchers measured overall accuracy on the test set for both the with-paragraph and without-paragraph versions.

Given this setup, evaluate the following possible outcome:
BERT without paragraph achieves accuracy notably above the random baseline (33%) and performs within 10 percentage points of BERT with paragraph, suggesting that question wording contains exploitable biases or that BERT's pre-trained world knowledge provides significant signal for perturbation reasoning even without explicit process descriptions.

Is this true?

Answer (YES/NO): NO